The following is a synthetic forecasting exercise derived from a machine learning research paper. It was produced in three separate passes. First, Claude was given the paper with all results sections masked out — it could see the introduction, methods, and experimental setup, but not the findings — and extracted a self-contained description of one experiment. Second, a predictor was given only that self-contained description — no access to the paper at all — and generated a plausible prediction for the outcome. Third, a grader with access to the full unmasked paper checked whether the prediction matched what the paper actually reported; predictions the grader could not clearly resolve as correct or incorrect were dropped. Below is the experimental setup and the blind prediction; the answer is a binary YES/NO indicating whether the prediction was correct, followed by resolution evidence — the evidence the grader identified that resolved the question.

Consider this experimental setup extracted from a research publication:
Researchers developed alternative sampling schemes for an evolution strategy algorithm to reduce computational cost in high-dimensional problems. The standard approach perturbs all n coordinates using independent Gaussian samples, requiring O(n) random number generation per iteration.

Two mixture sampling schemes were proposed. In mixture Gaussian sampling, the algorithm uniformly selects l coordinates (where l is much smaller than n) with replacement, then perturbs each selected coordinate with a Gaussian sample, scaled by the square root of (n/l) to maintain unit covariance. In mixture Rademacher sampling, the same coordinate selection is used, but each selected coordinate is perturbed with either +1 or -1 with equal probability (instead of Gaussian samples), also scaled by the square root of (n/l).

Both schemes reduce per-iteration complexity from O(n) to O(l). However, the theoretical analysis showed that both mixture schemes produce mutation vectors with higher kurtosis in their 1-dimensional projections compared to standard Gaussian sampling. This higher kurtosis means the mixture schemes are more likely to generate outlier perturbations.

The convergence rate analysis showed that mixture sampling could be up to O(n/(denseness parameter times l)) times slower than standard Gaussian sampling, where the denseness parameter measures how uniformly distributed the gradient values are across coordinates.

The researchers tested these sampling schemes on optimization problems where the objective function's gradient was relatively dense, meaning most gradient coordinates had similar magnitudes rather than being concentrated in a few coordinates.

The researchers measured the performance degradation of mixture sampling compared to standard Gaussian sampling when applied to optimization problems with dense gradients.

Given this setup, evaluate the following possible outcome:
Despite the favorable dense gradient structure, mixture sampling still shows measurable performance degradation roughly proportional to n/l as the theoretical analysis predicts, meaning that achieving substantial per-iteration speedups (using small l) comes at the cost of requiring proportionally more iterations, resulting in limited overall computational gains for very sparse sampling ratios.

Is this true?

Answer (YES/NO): NO